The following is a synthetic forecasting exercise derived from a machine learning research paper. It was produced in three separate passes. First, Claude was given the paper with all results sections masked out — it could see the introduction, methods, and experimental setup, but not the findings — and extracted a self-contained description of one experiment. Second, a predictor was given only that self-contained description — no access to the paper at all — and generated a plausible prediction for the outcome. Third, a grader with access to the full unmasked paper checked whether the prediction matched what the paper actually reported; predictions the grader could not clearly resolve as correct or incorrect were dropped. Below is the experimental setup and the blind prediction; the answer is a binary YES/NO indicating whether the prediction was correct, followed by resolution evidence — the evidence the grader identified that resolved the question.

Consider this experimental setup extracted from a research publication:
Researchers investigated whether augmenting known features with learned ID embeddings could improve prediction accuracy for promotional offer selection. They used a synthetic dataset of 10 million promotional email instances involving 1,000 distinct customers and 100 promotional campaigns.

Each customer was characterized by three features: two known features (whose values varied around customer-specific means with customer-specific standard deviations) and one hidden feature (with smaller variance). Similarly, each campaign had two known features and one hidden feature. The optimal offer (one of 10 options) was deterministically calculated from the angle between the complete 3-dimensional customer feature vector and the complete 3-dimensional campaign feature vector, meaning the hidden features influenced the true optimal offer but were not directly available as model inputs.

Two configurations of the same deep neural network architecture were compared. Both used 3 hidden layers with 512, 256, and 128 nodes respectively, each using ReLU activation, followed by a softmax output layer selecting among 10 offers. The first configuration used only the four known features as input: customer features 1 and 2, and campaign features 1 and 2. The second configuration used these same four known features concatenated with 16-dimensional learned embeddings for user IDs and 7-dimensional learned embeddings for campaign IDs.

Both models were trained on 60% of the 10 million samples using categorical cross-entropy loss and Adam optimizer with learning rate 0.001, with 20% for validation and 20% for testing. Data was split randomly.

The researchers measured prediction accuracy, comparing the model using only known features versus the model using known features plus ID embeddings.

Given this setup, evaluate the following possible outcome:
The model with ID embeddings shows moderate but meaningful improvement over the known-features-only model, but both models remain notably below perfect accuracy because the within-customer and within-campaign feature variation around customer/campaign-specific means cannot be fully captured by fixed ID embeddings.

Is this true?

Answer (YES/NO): YES